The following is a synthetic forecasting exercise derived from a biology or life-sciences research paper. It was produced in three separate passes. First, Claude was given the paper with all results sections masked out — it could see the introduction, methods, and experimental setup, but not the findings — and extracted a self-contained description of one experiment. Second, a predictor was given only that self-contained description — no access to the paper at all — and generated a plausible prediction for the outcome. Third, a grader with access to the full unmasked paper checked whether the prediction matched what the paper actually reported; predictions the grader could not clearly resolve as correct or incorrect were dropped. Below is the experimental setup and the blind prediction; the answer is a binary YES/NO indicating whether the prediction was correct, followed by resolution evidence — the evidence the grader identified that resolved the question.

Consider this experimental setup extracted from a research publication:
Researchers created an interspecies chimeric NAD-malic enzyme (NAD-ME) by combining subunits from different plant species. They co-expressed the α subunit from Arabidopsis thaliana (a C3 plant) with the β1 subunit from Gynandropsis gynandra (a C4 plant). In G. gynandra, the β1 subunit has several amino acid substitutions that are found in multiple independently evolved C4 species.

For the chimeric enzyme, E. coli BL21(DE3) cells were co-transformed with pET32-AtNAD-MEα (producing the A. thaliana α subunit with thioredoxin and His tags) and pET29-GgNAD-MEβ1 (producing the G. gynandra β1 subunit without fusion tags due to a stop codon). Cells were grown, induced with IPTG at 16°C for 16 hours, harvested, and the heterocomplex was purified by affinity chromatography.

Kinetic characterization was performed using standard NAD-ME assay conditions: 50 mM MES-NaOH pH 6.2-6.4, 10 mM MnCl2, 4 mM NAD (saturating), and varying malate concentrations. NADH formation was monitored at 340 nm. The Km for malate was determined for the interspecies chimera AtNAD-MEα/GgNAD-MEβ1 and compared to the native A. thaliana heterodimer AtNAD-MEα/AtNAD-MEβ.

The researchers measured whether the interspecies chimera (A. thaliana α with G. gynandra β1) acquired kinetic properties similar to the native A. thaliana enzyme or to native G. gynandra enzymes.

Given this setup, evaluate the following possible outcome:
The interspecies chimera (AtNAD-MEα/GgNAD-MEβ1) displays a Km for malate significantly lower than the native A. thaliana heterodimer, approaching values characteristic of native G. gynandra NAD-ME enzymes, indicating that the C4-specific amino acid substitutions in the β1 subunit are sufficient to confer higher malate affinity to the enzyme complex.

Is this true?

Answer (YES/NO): YES